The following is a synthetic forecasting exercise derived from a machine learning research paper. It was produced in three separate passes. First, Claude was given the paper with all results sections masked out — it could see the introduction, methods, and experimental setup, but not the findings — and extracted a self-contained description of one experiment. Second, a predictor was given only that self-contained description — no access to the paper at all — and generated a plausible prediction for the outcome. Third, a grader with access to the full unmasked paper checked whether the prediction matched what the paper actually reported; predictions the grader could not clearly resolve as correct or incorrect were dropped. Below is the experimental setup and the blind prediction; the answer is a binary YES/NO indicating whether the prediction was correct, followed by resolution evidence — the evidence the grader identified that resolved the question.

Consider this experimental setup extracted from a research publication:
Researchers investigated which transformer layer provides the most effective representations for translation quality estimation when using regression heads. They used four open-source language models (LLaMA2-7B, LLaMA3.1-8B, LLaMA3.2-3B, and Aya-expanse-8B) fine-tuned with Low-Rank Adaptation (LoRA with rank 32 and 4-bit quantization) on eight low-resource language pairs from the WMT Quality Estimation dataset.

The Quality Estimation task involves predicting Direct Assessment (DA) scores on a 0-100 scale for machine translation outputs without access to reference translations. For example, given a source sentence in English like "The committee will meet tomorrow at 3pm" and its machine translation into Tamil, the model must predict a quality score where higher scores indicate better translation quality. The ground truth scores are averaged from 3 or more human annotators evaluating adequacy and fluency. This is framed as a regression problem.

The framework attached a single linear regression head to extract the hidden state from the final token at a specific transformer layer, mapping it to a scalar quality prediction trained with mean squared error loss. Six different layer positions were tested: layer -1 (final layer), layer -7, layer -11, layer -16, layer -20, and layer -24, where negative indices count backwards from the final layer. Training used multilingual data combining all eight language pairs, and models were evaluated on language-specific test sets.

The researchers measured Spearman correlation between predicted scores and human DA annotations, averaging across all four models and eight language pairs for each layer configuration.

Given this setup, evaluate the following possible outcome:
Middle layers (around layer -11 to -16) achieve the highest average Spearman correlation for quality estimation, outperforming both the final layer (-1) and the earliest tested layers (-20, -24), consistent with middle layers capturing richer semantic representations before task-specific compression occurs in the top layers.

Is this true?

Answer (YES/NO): NO